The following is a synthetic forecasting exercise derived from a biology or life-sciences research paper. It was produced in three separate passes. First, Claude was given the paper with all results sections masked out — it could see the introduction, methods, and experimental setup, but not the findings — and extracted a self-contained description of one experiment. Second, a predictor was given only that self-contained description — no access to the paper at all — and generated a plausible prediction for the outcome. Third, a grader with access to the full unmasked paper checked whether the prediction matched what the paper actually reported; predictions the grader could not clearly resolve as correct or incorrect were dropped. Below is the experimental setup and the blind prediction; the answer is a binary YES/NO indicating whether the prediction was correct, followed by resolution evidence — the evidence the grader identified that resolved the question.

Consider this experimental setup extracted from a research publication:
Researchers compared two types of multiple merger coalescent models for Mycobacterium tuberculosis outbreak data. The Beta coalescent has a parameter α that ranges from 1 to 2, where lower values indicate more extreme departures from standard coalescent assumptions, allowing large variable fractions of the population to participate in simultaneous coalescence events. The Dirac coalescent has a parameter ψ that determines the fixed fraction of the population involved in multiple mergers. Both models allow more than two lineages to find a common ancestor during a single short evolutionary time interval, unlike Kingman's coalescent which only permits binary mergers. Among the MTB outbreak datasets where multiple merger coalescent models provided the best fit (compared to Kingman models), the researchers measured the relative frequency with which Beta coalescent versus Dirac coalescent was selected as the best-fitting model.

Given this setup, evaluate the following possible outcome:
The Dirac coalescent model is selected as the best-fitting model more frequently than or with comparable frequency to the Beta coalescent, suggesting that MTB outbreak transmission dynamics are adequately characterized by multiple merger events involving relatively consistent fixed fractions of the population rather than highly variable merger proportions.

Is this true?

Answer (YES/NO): NO